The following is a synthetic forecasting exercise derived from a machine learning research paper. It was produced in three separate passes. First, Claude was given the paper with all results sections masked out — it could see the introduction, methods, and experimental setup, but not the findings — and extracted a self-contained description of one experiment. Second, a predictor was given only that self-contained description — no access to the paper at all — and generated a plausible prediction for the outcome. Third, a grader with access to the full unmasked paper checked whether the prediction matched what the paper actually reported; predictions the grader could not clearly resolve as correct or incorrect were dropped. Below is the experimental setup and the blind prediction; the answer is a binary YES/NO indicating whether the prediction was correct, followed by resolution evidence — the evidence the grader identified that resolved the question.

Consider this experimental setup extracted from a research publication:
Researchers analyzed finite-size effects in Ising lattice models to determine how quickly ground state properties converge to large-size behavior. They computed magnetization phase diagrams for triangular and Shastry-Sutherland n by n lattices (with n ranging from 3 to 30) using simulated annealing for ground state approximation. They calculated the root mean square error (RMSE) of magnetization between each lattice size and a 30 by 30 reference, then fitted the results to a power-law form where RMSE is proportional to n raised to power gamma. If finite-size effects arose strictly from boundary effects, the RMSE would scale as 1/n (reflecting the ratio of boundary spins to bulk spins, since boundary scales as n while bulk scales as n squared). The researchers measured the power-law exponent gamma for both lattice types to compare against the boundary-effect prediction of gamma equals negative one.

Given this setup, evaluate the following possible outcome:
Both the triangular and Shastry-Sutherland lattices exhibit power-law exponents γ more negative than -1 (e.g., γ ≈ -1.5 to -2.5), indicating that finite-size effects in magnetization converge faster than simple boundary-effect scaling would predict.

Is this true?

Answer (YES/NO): NO